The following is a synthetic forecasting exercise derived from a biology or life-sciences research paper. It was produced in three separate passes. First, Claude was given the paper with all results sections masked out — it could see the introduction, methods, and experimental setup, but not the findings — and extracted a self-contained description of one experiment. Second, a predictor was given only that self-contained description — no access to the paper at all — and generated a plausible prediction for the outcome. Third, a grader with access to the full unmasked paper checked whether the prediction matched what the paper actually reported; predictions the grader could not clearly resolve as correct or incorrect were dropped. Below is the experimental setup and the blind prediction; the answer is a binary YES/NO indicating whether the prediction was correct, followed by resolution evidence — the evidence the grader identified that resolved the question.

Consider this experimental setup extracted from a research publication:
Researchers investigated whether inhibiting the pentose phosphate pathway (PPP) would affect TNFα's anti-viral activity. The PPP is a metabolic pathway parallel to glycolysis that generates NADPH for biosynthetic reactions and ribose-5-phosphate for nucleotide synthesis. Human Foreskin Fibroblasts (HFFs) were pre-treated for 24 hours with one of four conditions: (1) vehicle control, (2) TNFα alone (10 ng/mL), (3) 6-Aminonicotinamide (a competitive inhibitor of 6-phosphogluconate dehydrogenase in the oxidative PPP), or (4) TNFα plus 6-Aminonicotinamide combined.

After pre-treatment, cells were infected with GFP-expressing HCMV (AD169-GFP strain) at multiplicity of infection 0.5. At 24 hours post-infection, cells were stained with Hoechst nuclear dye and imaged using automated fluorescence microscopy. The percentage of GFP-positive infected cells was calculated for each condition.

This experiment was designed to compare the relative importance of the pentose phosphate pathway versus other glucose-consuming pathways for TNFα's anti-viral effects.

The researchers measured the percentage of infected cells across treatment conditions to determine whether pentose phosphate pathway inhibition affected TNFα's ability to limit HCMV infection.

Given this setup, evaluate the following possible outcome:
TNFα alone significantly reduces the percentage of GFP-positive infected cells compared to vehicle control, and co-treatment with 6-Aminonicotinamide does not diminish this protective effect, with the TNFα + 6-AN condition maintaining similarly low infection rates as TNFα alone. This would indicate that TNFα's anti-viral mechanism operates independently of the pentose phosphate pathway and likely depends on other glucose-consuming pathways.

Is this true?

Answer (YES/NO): YES